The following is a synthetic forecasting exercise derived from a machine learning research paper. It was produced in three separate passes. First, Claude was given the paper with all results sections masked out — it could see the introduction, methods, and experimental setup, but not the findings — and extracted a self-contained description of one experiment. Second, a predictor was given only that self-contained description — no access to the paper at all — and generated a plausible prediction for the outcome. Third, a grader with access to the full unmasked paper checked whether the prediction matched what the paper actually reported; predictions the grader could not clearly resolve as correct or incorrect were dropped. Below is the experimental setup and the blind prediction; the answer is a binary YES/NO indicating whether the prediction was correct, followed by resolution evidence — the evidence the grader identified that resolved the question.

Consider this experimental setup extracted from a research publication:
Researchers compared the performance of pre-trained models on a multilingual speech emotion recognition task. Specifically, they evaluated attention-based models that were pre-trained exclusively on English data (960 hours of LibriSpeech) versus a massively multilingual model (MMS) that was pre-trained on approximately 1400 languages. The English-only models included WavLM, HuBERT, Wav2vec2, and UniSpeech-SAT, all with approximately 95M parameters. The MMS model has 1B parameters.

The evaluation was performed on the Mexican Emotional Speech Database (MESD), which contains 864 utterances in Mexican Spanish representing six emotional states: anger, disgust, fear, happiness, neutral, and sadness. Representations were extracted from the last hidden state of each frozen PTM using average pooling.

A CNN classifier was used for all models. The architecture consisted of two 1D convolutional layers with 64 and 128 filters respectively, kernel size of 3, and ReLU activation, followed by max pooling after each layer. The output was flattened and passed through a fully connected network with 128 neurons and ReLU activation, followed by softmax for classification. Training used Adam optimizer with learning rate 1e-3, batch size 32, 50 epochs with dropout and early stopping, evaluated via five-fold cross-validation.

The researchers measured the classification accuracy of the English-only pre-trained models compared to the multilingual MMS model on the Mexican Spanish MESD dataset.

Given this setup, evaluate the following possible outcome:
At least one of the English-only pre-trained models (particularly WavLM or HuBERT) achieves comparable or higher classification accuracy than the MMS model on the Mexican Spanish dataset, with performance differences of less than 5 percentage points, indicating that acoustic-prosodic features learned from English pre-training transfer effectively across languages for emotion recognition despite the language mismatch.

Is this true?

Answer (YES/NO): NO